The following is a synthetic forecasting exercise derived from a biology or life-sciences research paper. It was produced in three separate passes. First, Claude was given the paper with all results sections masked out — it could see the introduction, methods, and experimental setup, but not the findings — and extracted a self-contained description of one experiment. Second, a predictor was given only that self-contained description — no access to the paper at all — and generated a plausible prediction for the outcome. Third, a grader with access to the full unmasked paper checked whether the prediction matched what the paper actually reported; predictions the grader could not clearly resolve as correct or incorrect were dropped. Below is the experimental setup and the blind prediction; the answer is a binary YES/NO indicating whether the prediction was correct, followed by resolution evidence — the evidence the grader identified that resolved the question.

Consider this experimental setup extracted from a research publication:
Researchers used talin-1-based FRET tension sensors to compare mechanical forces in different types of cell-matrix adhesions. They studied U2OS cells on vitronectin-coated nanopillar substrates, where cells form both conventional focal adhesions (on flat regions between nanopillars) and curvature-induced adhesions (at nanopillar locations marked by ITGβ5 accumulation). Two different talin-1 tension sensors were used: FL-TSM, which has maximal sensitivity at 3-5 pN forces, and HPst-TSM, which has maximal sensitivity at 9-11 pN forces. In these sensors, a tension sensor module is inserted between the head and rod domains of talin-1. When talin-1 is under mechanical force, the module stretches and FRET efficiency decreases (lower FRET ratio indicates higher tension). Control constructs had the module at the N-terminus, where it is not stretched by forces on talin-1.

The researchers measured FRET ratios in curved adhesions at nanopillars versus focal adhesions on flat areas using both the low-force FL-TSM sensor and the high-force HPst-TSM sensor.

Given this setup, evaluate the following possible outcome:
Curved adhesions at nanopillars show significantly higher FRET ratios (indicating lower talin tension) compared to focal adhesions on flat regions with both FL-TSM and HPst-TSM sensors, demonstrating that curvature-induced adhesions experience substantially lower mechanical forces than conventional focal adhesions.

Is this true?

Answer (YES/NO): NO